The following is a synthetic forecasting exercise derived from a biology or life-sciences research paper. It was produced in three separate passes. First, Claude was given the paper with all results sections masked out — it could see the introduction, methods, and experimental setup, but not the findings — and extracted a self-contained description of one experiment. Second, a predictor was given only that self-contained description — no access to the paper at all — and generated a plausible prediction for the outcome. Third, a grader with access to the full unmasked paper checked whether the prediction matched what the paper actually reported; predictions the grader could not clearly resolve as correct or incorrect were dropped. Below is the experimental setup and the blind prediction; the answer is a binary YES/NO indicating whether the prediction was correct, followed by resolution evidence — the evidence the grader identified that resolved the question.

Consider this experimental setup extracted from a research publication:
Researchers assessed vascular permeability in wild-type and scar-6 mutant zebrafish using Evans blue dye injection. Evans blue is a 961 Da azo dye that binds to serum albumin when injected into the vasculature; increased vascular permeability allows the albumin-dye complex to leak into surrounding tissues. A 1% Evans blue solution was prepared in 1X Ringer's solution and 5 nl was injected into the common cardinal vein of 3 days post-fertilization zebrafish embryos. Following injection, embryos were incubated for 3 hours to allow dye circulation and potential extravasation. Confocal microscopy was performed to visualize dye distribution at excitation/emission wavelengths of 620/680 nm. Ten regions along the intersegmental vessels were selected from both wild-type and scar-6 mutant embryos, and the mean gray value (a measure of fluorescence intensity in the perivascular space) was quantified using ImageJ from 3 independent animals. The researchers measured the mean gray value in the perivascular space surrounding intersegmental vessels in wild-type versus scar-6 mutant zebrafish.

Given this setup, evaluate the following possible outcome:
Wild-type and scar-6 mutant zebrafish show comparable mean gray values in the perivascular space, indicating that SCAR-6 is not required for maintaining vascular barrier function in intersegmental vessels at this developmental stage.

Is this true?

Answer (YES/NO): NO